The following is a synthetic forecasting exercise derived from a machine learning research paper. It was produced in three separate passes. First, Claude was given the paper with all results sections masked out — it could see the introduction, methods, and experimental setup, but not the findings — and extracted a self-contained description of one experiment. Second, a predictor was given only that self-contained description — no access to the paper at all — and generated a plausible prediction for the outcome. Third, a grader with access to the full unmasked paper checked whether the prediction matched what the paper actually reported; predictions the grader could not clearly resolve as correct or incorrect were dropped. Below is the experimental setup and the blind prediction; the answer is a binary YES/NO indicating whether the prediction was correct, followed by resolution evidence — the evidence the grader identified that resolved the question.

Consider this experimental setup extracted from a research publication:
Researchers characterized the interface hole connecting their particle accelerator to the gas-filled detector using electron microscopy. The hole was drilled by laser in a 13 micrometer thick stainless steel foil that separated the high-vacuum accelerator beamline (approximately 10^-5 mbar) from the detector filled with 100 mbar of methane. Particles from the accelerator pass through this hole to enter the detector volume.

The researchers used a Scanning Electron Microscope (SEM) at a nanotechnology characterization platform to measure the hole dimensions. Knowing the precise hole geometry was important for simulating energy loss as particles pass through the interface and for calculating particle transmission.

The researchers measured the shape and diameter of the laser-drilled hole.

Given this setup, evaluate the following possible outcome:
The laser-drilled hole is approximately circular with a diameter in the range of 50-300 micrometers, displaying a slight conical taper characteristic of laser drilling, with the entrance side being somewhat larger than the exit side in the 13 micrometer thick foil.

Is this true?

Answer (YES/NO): NO